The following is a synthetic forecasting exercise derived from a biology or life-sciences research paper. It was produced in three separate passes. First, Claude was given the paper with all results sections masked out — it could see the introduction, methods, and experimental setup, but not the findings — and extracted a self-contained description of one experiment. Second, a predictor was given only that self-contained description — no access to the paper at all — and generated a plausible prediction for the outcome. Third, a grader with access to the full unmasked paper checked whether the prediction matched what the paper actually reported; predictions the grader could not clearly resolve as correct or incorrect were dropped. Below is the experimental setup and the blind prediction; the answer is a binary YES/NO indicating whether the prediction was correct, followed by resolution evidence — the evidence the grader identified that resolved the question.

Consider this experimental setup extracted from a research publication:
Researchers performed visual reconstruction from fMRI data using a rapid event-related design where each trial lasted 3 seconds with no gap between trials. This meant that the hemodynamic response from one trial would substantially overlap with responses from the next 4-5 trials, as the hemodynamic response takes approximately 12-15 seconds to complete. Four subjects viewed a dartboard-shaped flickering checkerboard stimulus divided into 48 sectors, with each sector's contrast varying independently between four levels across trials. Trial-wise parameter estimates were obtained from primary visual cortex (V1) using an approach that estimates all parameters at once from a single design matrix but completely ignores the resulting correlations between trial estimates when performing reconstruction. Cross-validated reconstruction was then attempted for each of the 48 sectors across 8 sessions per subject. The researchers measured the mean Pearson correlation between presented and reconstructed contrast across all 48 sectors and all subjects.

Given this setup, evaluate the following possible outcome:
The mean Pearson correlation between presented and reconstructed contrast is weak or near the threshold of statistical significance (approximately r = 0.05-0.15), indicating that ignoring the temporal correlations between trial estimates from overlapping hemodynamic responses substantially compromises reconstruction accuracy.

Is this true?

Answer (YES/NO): YES